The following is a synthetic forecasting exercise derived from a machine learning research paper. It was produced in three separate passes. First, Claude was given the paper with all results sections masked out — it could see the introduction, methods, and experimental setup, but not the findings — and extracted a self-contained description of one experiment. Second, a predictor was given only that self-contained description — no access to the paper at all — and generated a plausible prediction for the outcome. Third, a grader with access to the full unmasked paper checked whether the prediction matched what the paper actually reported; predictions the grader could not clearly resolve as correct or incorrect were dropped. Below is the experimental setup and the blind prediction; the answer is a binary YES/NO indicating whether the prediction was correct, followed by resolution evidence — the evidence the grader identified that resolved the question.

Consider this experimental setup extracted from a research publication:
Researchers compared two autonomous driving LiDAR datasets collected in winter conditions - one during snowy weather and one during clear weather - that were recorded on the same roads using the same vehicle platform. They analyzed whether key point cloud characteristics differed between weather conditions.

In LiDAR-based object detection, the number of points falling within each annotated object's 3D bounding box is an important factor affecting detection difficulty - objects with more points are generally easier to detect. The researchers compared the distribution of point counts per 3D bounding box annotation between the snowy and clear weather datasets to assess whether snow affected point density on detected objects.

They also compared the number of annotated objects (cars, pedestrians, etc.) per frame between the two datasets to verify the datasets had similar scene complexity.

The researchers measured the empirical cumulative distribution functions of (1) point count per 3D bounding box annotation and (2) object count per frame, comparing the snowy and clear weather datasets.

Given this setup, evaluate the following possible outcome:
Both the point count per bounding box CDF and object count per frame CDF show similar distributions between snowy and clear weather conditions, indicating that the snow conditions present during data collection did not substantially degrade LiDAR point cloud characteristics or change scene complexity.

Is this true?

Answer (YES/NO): NO